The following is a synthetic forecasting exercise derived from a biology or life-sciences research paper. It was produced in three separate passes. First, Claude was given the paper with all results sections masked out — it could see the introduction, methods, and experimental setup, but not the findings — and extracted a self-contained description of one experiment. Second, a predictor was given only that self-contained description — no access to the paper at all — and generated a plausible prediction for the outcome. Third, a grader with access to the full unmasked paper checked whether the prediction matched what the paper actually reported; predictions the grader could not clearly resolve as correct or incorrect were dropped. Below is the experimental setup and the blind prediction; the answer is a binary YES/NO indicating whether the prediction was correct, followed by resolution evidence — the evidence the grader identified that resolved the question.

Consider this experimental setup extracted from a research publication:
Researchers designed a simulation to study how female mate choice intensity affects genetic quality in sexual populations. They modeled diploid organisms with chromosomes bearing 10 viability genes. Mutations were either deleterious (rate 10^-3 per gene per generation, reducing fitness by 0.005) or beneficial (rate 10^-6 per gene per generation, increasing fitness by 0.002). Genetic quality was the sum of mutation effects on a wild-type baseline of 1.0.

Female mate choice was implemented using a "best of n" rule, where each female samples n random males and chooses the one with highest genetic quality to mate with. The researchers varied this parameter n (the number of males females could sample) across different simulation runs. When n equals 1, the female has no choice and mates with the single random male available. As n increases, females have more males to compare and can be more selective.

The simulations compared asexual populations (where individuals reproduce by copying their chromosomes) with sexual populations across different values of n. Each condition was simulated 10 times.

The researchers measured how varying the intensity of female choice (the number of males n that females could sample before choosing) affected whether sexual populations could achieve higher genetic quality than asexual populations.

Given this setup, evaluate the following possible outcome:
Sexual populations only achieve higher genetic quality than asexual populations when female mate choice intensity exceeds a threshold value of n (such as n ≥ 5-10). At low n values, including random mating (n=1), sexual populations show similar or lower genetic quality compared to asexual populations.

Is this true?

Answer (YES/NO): NO